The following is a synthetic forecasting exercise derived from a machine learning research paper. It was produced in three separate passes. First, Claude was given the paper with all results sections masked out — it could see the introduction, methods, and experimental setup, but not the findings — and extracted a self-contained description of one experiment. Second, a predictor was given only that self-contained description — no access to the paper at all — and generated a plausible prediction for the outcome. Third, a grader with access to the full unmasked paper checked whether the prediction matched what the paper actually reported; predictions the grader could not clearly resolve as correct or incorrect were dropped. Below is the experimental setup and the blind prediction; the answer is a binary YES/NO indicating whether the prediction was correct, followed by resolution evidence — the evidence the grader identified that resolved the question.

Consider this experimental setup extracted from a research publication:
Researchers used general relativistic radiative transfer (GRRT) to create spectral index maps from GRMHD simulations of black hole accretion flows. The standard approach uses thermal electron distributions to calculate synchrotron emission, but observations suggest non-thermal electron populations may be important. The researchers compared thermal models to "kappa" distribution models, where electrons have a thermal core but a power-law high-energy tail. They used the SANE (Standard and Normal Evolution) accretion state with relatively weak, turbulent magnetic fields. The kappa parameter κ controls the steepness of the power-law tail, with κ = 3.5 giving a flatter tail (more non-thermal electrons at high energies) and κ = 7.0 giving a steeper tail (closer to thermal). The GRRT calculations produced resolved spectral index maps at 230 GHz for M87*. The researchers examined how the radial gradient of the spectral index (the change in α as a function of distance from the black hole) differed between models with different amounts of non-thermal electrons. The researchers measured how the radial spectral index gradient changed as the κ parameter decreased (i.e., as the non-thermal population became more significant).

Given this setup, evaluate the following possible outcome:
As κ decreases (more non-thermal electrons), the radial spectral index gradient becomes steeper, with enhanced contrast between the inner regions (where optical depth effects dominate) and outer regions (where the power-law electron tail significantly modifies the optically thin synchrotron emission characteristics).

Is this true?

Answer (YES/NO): NO